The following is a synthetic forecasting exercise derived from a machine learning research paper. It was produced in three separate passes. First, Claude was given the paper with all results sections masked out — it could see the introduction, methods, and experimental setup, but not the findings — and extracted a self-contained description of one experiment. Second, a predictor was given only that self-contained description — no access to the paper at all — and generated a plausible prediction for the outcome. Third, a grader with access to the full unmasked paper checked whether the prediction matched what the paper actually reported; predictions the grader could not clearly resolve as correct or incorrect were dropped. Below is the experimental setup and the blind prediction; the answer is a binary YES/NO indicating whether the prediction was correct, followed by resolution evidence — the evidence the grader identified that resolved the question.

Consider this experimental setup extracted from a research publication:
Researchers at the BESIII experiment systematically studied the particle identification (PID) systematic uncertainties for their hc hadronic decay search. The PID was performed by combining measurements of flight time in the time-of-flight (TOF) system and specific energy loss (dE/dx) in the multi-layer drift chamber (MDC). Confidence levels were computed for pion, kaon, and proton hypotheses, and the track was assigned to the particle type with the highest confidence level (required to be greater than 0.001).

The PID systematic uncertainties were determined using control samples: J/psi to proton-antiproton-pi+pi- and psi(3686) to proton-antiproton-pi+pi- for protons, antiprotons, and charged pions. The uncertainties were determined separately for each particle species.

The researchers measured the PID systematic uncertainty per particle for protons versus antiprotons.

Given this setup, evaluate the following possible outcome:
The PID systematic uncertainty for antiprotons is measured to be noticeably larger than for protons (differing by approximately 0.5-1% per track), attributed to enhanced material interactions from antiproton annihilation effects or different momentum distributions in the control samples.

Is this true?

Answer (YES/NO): NO